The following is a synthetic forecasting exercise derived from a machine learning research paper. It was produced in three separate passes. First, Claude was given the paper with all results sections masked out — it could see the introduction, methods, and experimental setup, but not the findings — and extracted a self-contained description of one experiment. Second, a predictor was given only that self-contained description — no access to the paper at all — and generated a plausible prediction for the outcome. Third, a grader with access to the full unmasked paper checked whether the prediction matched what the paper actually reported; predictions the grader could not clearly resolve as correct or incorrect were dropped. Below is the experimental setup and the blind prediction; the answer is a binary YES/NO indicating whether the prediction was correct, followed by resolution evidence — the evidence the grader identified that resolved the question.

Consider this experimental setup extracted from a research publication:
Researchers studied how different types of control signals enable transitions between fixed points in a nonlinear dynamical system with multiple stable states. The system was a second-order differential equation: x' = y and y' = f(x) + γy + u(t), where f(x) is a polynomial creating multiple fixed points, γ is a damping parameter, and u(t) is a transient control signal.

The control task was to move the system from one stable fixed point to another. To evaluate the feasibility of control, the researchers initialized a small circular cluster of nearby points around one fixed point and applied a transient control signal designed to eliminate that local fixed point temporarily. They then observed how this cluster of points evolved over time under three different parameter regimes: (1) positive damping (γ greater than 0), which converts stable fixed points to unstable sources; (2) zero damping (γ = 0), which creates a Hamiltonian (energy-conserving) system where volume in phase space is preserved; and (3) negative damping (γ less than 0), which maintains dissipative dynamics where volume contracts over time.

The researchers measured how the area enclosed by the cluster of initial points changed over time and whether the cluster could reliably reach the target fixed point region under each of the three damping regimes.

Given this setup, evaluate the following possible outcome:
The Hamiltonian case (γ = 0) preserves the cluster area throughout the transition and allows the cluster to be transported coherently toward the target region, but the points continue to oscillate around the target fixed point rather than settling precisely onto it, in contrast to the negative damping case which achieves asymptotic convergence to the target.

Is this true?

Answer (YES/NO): YES